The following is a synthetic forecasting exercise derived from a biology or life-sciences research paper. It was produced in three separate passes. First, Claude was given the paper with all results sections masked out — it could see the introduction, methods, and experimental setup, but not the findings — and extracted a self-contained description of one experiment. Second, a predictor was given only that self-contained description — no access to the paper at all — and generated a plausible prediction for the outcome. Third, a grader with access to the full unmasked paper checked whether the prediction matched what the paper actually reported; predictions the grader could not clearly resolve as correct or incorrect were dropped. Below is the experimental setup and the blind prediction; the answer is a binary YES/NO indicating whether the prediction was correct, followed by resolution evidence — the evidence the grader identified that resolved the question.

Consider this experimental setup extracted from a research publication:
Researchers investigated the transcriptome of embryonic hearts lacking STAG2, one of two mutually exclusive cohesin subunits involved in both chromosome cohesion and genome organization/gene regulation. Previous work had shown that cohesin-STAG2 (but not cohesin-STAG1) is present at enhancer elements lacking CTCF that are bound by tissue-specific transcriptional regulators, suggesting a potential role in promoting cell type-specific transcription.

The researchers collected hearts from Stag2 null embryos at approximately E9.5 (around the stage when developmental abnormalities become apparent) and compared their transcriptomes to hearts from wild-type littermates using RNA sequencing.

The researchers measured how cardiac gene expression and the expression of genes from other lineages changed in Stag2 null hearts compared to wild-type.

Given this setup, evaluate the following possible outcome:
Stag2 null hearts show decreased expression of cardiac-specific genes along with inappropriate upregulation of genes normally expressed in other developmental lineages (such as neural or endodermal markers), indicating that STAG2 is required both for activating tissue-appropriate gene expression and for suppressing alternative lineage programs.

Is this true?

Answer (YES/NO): YES